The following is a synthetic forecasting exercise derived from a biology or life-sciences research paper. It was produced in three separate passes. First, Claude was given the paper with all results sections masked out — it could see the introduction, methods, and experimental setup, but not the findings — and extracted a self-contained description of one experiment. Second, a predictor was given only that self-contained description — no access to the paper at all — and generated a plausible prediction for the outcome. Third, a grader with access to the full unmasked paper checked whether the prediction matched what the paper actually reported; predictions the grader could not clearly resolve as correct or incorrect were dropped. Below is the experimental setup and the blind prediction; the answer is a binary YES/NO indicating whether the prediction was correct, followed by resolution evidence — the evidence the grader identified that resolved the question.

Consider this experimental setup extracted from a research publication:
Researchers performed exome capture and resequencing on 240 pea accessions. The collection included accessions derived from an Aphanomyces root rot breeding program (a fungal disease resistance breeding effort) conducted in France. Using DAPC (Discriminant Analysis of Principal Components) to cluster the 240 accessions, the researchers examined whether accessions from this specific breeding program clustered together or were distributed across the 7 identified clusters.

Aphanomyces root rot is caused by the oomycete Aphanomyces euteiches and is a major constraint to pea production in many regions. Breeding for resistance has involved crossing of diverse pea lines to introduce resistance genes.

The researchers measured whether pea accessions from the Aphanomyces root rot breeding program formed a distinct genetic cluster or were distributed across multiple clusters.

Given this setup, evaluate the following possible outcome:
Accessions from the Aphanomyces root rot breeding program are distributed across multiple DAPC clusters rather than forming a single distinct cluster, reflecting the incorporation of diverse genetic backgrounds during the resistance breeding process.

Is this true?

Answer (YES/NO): NO